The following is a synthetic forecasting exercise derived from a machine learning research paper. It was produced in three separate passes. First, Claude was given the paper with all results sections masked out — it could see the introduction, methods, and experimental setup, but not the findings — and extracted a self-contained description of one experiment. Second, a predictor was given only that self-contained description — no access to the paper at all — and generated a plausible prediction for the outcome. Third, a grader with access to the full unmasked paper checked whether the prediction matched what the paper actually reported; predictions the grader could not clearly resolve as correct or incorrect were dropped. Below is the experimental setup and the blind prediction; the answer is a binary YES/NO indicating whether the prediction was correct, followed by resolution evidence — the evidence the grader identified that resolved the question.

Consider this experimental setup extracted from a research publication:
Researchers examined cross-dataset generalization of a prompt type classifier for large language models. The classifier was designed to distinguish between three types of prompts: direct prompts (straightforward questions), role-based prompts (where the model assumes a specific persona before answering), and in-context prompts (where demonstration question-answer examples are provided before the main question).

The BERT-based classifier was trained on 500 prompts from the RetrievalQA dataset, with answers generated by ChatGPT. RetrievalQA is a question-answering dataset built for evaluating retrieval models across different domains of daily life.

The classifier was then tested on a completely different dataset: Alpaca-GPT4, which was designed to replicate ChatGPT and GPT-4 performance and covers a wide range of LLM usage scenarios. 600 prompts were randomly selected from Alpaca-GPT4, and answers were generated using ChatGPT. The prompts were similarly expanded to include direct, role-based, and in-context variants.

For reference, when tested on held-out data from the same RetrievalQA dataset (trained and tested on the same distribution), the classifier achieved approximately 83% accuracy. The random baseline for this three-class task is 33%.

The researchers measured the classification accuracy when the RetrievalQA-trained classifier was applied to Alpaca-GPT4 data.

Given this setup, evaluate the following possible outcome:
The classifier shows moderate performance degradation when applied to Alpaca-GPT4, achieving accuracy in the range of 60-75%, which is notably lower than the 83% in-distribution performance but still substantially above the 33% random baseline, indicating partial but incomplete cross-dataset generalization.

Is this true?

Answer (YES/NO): NO